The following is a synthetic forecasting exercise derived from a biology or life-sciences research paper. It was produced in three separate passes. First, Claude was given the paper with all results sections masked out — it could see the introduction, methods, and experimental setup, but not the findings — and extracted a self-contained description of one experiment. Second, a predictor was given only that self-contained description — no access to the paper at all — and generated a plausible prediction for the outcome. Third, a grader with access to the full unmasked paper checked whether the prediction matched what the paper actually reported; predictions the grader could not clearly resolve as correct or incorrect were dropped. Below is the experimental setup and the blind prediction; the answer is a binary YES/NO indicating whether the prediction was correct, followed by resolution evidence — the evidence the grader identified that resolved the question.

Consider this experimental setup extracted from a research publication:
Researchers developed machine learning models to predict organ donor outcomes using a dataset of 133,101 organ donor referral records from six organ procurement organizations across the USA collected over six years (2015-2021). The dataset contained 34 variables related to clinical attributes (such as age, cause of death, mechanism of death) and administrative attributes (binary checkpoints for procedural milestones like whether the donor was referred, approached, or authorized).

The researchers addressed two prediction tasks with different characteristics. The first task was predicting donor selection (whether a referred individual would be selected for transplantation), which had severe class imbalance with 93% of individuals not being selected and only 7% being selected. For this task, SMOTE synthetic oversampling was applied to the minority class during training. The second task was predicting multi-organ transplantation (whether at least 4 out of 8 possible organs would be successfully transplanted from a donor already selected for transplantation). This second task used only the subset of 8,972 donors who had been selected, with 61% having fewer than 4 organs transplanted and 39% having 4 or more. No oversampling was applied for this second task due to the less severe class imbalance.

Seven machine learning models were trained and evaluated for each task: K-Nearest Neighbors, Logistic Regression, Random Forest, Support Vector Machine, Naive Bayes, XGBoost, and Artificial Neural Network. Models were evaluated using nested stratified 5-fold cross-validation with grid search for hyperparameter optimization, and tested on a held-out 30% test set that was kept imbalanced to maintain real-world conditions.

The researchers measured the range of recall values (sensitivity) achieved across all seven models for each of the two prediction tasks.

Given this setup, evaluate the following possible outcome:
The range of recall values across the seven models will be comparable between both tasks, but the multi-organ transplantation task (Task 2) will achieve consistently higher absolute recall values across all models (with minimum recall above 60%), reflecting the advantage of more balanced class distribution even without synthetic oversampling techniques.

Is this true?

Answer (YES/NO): NO